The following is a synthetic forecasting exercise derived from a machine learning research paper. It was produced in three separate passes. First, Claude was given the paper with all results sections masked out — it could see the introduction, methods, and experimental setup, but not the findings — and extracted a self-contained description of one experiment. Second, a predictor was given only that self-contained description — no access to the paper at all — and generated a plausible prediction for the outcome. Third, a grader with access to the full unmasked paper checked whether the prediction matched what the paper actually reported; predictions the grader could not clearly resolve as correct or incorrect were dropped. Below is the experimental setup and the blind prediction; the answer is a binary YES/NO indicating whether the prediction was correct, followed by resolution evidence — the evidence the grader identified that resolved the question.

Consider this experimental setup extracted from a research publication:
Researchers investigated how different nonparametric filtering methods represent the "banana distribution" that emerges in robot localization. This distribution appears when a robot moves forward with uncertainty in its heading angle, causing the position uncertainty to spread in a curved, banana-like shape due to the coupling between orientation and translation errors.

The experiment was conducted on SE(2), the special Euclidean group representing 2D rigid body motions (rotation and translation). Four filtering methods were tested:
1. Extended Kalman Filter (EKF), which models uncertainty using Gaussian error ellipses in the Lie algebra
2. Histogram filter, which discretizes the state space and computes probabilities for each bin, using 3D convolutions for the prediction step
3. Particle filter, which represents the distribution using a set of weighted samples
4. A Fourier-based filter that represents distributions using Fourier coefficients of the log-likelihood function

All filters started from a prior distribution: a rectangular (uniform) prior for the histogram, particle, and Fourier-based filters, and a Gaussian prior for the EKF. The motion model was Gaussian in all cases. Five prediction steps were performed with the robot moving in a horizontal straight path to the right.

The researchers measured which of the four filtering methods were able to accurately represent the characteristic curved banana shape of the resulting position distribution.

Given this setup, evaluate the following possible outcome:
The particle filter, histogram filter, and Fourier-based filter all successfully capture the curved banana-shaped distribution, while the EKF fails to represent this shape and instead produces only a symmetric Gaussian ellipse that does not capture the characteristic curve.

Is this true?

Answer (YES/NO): NO